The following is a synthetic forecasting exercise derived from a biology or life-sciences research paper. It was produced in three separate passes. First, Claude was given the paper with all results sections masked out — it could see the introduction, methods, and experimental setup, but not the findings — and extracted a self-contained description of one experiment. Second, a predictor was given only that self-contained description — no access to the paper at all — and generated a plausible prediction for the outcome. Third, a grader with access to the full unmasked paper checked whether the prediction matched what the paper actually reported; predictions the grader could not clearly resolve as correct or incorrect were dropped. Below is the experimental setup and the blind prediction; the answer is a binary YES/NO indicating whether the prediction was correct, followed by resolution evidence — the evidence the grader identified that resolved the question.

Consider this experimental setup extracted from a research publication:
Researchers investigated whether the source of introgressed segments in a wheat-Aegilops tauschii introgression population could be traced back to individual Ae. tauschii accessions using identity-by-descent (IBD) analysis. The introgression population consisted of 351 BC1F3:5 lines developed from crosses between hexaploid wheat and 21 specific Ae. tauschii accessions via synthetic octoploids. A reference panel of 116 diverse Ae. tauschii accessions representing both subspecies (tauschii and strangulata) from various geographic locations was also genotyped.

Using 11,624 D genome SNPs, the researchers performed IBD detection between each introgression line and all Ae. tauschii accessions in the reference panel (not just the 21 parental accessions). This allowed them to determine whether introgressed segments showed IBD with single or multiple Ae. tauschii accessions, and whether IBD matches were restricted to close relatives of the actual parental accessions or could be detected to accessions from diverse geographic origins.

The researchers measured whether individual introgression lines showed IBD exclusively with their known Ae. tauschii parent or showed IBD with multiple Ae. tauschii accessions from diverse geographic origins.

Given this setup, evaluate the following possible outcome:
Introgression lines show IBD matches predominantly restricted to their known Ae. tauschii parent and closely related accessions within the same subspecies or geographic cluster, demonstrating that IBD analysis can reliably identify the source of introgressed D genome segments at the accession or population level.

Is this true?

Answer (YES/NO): NO